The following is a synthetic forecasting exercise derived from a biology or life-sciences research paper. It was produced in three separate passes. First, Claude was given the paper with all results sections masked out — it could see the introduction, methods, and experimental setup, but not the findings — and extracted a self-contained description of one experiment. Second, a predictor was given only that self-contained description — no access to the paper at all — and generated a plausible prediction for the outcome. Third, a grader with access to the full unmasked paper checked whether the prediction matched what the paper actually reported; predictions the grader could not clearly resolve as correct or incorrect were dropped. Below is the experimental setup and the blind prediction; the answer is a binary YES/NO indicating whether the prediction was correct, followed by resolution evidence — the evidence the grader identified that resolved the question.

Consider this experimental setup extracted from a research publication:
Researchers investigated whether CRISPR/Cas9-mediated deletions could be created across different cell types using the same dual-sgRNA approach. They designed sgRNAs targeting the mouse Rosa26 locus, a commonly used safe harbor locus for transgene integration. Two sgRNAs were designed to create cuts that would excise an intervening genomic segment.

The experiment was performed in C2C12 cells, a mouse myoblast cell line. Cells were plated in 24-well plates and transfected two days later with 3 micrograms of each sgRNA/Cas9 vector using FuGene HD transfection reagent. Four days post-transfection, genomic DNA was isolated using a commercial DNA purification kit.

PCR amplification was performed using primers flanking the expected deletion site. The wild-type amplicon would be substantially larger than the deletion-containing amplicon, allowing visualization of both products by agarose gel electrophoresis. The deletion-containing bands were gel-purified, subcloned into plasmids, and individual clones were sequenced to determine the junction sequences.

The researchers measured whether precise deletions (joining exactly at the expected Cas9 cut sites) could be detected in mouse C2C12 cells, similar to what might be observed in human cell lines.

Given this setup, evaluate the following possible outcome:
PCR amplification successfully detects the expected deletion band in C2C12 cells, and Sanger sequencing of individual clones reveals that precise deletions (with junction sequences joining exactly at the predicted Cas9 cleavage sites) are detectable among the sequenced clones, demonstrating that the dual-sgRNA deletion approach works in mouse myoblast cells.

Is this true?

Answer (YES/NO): NO